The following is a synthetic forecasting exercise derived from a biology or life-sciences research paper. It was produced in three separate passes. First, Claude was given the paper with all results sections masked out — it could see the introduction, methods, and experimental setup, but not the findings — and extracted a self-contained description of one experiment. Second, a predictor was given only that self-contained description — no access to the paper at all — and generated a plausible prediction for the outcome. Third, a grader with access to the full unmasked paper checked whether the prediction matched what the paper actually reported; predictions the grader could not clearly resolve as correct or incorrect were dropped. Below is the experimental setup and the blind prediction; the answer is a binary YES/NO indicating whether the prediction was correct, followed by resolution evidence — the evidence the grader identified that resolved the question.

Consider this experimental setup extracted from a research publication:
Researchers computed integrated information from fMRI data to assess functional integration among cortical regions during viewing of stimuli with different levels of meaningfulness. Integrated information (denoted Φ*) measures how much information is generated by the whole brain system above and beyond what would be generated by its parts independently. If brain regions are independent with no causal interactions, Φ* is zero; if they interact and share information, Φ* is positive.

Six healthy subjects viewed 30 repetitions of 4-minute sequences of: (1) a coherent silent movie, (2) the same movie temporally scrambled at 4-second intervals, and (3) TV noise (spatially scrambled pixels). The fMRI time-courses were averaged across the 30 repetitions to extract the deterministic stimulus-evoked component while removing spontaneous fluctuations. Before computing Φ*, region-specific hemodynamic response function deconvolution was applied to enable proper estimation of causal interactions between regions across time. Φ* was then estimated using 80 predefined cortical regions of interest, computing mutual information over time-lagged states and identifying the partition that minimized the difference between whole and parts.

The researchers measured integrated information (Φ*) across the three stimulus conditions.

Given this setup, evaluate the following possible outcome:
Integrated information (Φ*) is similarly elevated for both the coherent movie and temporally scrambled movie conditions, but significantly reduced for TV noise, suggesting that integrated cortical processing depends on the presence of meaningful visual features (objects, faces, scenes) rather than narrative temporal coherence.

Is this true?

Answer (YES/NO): NO